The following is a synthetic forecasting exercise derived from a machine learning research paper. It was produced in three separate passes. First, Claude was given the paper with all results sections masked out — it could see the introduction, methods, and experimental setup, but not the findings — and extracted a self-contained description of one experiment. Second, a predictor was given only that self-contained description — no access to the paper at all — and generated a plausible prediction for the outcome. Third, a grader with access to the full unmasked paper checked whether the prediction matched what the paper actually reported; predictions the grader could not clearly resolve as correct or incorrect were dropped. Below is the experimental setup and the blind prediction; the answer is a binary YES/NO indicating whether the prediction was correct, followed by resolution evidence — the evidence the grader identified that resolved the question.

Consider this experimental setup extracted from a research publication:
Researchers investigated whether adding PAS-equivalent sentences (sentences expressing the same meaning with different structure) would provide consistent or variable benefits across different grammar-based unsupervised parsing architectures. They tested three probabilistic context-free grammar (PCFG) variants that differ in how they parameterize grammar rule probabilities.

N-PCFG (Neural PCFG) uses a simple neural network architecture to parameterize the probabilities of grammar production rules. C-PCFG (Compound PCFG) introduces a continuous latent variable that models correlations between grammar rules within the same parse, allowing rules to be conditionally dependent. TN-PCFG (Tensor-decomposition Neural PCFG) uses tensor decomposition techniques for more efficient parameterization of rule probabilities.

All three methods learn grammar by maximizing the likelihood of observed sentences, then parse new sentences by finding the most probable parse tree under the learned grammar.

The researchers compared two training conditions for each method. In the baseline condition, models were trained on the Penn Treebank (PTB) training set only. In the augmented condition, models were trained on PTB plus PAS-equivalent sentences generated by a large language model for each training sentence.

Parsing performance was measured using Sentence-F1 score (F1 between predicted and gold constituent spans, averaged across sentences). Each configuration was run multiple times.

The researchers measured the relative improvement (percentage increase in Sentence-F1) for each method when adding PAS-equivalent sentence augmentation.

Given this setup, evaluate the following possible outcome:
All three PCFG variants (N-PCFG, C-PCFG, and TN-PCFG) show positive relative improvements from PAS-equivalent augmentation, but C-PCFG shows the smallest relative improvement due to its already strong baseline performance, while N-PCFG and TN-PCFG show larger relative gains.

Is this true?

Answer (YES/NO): YES